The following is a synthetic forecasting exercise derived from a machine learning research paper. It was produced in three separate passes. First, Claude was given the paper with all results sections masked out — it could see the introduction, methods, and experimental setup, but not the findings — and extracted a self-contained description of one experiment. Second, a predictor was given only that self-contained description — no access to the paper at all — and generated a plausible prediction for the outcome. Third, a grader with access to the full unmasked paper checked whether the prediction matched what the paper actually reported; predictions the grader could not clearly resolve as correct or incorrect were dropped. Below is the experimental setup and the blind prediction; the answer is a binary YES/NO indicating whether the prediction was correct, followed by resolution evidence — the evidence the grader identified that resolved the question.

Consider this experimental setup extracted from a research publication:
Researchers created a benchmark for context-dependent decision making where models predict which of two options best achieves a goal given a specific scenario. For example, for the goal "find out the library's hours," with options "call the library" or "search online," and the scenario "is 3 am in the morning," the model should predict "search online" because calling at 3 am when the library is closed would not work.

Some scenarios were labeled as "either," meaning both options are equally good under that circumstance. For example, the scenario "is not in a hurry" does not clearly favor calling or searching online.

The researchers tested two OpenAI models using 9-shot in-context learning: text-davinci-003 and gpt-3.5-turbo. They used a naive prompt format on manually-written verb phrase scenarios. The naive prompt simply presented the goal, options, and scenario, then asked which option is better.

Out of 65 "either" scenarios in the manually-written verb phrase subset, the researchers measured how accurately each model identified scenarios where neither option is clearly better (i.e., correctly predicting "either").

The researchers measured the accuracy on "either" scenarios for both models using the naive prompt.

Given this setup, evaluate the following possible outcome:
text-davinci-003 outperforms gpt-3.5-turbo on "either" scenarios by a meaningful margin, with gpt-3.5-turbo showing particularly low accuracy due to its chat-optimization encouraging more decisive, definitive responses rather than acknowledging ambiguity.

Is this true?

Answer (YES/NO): NO